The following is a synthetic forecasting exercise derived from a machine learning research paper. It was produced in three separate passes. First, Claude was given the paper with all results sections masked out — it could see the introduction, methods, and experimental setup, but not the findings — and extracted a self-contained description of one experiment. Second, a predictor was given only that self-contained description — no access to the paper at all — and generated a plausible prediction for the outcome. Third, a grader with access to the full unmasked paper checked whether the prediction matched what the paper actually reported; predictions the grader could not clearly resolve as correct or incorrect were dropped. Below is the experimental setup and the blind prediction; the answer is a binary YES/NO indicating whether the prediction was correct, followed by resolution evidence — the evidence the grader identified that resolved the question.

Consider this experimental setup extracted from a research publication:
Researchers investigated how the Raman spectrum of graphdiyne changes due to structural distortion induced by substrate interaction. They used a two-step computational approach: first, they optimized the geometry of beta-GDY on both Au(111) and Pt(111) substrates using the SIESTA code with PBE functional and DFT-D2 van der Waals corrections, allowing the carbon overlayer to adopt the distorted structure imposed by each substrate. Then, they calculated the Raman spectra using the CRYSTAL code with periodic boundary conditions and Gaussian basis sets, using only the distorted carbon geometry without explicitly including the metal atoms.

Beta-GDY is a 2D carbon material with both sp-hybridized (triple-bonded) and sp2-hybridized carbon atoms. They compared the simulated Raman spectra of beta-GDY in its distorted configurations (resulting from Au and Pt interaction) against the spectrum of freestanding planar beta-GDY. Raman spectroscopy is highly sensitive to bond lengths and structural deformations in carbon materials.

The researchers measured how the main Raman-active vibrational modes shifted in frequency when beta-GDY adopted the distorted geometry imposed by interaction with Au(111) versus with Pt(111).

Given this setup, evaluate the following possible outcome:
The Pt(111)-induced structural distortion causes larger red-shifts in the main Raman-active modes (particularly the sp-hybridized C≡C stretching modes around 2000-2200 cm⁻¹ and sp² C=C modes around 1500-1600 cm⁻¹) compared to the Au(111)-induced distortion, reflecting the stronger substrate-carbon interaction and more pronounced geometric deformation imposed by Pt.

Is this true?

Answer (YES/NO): NO